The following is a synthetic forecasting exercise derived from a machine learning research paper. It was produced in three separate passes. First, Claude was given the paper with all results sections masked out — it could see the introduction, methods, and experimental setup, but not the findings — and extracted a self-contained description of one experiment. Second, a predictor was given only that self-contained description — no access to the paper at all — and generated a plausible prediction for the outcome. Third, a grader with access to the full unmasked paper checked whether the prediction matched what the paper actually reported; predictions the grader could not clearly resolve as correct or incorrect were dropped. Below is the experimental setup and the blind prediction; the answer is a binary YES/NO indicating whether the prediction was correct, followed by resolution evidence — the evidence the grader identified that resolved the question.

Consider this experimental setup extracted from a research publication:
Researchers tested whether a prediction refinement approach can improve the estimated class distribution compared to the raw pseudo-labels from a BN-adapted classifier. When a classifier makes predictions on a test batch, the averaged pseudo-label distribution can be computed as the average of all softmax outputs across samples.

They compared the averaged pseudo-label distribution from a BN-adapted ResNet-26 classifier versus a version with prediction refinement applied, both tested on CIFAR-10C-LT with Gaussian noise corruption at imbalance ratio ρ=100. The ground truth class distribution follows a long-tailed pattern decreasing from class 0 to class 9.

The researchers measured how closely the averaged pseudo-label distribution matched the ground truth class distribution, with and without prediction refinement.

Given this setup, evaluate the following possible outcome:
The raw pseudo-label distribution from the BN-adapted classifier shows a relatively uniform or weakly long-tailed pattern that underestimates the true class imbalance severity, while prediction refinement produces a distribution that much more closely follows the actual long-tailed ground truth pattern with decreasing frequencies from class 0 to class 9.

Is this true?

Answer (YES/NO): YES